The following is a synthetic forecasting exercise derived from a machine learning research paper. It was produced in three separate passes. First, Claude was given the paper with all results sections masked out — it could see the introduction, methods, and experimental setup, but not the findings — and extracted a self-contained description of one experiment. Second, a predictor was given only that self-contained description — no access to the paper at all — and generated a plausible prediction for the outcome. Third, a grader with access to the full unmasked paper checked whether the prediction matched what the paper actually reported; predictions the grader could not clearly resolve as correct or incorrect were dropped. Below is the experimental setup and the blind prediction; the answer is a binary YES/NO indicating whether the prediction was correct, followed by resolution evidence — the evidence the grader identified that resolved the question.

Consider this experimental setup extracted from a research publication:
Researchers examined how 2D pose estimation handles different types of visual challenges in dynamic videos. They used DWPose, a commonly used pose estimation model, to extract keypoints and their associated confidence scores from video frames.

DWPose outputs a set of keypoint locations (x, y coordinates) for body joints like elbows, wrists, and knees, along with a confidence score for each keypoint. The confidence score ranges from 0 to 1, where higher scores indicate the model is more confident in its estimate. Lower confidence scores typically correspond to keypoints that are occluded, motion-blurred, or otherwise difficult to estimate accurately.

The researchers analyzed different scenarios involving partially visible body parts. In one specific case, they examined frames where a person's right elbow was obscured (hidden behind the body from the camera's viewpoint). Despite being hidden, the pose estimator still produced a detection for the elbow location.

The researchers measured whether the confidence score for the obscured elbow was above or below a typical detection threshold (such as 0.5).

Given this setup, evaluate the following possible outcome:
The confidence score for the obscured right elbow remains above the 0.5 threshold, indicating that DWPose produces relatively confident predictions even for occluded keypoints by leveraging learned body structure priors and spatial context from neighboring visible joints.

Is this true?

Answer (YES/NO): YES